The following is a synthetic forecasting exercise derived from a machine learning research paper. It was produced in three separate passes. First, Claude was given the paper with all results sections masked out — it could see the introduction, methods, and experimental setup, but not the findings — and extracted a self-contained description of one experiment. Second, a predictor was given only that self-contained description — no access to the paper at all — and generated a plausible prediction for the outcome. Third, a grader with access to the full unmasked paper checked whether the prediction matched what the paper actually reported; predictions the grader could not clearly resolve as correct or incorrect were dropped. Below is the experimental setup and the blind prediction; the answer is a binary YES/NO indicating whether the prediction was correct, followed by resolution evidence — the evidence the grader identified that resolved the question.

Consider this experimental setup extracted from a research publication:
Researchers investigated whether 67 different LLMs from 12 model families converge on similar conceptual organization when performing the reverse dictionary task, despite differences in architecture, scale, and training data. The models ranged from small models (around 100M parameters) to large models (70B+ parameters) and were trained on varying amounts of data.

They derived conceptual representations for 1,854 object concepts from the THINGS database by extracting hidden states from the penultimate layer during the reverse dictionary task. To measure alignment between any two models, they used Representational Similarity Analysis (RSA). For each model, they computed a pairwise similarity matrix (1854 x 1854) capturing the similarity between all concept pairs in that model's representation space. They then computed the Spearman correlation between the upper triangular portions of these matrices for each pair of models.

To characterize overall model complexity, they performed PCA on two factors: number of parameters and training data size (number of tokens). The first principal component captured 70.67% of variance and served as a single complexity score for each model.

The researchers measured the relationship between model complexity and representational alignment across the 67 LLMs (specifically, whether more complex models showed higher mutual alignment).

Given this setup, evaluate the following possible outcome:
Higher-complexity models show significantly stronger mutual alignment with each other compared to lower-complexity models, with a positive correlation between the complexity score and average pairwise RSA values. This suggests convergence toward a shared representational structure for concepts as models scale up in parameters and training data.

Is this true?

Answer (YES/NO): YES